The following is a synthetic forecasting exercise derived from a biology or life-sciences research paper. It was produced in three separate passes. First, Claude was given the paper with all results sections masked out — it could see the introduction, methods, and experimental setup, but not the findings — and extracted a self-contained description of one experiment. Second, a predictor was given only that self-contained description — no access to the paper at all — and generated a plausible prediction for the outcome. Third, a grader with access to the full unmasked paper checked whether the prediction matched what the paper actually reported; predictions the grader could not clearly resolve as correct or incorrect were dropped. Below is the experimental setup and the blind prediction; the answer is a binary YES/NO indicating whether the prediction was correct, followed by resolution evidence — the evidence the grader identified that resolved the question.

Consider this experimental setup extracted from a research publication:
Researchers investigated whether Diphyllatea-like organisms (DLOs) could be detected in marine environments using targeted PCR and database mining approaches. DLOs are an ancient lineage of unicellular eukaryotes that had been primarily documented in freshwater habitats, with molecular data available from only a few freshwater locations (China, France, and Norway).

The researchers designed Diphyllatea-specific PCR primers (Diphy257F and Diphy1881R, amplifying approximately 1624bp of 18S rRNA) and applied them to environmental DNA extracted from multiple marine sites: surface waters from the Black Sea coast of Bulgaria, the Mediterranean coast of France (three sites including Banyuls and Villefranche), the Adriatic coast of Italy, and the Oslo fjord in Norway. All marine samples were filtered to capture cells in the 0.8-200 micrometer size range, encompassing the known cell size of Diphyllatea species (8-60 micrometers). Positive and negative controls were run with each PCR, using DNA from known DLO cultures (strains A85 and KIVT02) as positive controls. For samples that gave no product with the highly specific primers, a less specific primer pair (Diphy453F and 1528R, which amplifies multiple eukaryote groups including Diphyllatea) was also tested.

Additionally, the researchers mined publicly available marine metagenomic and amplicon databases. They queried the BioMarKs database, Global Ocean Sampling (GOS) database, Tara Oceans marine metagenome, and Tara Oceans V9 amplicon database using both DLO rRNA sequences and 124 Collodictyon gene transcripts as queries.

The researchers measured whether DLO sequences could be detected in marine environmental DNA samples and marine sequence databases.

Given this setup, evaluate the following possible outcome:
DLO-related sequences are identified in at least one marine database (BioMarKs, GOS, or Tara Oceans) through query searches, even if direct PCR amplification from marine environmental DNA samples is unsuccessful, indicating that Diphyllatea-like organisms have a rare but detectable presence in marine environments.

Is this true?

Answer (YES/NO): NO